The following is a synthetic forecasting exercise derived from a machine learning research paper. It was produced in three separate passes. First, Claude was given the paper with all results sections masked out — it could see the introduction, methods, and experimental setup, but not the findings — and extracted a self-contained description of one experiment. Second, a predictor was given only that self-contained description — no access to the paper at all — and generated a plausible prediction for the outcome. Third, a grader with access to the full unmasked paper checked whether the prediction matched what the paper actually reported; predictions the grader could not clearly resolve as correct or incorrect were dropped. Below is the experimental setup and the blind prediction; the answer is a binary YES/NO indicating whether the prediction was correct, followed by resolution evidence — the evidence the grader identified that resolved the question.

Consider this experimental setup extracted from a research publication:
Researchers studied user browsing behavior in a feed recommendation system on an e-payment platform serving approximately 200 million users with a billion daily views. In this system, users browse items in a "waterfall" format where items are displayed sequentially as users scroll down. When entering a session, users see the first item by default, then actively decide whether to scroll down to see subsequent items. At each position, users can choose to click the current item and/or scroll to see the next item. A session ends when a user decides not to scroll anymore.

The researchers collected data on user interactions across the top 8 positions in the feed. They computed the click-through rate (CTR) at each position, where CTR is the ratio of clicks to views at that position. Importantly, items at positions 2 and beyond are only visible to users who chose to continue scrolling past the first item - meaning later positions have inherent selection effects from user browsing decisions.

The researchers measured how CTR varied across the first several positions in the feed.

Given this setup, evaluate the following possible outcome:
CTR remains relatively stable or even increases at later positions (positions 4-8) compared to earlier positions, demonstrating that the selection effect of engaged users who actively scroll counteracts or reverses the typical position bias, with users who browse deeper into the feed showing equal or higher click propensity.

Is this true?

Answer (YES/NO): NO